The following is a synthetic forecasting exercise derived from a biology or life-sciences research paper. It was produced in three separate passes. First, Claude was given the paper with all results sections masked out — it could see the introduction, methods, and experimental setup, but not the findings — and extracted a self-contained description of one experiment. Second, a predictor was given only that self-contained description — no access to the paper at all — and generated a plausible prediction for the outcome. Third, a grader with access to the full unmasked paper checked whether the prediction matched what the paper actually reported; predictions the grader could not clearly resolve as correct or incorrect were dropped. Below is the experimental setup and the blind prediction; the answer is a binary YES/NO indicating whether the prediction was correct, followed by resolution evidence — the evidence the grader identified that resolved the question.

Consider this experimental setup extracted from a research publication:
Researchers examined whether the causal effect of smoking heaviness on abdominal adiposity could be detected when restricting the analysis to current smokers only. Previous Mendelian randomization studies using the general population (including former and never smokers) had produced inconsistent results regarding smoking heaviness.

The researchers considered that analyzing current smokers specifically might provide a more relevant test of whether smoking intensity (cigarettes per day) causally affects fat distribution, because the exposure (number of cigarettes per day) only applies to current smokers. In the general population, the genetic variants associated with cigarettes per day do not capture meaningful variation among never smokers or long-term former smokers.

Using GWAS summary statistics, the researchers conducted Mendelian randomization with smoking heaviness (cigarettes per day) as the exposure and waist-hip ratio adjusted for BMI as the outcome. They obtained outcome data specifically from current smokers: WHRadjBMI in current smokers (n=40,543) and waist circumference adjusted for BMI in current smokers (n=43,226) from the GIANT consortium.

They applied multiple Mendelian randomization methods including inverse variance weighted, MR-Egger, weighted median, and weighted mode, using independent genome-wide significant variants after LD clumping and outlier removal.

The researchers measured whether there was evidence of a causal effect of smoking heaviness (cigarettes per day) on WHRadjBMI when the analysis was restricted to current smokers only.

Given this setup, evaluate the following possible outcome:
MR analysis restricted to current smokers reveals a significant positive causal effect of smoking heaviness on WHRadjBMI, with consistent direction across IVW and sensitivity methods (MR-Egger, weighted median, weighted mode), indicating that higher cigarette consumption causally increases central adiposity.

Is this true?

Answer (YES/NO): NO